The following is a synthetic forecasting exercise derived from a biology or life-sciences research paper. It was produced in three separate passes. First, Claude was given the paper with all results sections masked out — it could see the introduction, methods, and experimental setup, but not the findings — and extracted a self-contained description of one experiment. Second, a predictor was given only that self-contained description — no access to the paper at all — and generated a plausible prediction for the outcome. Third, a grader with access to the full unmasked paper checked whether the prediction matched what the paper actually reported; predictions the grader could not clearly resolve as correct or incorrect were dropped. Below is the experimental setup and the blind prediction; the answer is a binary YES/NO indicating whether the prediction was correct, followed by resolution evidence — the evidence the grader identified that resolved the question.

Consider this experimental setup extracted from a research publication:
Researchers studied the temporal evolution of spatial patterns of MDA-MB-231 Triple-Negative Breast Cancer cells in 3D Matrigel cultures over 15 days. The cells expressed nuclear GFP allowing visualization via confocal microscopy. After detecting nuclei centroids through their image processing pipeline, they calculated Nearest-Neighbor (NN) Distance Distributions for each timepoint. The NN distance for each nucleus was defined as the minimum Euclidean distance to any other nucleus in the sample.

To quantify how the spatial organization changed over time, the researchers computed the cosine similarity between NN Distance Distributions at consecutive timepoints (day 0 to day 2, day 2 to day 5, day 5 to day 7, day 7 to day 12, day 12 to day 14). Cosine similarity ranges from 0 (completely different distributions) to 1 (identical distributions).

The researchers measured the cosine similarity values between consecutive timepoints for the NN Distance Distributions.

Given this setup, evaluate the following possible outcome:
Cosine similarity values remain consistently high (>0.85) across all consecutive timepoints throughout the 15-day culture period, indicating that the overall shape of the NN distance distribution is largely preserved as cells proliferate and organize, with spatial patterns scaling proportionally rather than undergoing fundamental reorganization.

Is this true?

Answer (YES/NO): NO